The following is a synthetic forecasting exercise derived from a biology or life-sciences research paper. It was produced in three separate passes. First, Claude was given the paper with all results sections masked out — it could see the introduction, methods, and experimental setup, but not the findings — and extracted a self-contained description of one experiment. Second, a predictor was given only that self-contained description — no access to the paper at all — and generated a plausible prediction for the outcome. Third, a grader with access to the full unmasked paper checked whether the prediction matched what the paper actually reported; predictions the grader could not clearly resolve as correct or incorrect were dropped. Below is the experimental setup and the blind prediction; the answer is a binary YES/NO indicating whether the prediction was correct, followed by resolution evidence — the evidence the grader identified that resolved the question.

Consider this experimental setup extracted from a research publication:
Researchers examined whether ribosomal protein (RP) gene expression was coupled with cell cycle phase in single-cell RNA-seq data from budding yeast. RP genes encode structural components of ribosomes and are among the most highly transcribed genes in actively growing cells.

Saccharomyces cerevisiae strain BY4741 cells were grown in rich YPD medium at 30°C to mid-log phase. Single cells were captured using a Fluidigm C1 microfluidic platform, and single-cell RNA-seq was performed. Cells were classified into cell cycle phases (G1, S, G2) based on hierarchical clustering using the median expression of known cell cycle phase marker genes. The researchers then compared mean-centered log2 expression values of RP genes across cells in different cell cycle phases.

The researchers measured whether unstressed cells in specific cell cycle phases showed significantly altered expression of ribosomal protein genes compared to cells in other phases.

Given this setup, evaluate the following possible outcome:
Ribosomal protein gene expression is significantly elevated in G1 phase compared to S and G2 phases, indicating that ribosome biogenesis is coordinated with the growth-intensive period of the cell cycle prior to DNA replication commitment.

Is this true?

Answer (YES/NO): YES